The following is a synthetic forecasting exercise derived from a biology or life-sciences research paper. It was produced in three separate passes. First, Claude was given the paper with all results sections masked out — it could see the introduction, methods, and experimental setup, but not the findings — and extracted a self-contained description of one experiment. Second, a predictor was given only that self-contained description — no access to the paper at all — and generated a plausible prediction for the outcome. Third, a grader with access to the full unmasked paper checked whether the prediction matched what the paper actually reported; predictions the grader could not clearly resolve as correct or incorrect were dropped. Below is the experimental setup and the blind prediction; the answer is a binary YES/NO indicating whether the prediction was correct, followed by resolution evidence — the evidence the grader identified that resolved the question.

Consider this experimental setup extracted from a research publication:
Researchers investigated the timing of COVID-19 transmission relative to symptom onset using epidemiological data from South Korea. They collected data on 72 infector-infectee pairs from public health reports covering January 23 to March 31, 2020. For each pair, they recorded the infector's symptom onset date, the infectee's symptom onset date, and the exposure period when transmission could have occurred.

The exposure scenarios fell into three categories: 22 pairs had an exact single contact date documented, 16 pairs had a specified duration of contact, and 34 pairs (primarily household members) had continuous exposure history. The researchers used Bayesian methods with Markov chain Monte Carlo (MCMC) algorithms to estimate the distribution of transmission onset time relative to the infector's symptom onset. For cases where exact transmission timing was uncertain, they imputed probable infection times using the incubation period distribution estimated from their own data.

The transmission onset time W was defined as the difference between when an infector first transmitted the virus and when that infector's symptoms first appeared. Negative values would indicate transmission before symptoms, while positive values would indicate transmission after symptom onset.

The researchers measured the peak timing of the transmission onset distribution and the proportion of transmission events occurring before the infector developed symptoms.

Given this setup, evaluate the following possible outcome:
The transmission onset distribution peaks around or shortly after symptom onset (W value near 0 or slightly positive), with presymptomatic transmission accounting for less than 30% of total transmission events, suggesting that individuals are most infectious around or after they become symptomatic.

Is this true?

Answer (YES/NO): NO